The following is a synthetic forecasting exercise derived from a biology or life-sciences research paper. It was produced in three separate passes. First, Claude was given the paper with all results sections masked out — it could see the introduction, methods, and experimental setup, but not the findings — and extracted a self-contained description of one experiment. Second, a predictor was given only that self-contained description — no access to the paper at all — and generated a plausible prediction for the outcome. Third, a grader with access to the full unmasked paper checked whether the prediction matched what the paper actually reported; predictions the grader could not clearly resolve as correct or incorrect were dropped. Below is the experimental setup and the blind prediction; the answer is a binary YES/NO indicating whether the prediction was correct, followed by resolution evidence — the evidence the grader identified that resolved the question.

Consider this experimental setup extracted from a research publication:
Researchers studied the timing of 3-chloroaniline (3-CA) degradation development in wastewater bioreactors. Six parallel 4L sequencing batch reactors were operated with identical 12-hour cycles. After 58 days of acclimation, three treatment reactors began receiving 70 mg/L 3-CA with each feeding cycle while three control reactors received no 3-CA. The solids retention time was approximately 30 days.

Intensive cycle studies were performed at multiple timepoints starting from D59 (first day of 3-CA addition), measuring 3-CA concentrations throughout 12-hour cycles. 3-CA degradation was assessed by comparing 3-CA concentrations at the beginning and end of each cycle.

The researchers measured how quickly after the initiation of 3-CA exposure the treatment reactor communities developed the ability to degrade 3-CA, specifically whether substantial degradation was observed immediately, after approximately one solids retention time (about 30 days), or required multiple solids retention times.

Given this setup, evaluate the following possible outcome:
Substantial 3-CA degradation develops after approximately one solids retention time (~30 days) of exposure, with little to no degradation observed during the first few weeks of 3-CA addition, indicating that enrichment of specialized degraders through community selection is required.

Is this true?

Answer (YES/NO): YES